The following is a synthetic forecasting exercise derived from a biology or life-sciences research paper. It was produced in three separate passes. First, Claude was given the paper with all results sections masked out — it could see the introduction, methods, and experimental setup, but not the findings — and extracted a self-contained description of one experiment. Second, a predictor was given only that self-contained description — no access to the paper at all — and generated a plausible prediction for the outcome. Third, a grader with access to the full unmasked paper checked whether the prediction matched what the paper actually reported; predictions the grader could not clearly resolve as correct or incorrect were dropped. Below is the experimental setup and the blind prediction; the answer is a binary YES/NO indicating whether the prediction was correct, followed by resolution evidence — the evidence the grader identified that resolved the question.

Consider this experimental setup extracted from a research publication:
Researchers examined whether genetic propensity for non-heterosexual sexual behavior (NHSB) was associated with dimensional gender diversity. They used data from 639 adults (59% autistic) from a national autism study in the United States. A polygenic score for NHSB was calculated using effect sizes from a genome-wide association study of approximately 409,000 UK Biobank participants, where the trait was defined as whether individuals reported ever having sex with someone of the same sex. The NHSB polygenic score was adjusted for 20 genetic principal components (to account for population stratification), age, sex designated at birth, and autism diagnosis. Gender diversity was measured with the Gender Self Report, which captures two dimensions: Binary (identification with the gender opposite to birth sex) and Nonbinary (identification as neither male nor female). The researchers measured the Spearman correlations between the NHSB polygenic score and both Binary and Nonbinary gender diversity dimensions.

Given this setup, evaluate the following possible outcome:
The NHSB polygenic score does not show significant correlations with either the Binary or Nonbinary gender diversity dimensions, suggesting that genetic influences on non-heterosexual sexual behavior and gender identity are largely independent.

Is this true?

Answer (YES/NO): NO